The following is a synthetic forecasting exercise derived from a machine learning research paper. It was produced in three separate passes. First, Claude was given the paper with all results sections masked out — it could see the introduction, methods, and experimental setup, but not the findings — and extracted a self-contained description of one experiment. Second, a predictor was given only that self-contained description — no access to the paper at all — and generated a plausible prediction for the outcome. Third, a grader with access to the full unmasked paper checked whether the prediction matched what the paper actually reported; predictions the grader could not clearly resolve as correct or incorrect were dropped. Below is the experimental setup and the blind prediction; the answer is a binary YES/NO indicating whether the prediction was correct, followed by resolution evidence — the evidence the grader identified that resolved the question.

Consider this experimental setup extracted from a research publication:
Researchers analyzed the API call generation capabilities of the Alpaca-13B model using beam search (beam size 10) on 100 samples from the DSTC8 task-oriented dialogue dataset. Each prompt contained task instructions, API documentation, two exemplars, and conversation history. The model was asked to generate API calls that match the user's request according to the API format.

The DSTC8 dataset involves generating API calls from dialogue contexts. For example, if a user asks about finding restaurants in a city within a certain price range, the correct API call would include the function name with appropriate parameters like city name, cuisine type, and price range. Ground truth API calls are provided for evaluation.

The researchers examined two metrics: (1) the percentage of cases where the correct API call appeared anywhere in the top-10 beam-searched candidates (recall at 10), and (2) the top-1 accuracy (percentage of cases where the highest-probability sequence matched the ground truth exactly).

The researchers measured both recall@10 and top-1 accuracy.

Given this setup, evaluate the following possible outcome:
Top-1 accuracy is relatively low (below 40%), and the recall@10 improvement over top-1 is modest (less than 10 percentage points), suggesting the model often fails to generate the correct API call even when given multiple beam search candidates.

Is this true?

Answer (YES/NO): NO